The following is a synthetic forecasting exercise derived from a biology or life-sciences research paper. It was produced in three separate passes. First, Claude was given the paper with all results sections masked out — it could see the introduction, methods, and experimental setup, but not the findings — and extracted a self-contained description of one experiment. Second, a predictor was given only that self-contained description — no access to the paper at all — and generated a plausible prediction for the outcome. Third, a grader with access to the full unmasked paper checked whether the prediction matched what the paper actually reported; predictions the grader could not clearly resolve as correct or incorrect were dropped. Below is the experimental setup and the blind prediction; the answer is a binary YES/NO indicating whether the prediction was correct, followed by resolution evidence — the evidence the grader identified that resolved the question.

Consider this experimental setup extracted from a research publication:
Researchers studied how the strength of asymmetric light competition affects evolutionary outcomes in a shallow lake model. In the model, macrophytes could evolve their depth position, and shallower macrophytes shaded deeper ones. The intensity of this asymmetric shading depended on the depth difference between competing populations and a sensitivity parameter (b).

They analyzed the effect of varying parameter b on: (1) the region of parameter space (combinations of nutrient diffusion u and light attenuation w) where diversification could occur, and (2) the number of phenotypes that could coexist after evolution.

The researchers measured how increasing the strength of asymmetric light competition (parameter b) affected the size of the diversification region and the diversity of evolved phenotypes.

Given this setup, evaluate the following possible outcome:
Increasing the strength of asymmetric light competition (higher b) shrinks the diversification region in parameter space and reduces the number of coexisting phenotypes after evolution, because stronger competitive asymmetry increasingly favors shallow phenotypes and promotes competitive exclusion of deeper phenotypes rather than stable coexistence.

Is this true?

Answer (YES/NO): NO